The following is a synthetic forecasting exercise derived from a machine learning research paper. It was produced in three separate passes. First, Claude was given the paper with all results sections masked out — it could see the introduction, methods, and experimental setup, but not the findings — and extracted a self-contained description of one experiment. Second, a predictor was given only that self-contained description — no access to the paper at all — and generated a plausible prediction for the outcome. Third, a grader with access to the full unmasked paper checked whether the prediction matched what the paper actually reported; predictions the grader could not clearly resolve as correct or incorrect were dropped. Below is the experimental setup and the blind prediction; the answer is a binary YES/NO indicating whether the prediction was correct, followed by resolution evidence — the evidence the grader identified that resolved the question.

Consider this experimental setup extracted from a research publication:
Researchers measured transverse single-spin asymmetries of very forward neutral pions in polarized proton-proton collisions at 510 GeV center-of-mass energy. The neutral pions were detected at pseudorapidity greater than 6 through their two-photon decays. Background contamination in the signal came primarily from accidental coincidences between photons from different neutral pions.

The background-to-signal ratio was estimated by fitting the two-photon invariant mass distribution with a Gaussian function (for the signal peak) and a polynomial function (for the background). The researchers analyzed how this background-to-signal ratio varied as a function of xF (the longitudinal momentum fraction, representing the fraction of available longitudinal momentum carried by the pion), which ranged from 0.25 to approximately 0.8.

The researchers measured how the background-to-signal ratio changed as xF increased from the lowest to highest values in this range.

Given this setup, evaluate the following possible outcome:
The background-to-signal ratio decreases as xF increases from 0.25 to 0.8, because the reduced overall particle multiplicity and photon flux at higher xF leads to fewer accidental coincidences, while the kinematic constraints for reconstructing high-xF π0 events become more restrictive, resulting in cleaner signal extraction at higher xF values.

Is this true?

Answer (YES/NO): YES